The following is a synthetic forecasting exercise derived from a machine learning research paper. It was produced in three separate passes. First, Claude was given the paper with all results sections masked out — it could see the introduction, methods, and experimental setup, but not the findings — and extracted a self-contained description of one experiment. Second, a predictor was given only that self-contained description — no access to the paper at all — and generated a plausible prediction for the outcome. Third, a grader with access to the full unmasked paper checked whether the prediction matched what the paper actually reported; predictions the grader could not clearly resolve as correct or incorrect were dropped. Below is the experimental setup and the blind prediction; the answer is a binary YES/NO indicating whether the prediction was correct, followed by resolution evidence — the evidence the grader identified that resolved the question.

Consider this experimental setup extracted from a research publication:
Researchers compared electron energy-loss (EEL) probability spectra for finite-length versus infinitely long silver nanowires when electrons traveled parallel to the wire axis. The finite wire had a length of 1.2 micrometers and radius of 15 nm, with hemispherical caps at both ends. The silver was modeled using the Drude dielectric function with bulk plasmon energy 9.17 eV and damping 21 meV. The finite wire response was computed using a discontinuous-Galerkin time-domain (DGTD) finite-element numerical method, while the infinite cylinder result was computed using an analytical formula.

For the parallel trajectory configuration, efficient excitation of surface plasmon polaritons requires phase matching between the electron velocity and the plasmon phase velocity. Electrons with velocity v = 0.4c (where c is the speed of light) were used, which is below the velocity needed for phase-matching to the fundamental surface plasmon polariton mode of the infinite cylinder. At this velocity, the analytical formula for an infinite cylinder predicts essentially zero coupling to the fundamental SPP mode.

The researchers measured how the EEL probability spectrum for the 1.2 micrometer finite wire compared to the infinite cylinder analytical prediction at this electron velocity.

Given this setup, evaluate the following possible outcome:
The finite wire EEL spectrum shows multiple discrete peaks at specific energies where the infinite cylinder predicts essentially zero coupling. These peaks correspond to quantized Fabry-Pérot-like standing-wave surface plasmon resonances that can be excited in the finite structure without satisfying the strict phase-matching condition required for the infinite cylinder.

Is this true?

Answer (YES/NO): YES